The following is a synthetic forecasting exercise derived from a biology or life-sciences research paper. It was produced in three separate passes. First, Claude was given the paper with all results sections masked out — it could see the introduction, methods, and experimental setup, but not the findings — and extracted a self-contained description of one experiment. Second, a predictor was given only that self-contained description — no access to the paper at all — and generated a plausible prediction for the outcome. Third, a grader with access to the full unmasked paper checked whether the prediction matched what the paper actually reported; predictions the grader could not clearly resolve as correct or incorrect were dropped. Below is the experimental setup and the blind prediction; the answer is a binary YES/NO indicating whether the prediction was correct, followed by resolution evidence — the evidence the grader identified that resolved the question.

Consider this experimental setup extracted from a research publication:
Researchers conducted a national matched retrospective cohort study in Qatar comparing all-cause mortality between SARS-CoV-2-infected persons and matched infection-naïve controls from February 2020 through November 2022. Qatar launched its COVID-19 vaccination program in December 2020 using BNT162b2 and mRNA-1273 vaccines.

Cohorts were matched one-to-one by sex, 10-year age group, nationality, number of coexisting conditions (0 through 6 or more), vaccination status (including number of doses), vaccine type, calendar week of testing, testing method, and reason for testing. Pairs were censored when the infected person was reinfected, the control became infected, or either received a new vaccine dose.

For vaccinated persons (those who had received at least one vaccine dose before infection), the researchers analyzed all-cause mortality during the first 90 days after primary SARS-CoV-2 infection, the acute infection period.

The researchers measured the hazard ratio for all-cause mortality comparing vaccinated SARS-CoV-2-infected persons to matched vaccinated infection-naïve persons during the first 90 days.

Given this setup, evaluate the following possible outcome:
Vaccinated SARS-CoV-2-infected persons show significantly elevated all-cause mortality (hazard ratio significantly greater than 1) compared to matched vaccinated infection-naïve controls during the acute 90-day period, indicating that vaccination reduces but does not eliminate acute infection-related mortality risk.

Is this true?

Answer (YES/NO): NO